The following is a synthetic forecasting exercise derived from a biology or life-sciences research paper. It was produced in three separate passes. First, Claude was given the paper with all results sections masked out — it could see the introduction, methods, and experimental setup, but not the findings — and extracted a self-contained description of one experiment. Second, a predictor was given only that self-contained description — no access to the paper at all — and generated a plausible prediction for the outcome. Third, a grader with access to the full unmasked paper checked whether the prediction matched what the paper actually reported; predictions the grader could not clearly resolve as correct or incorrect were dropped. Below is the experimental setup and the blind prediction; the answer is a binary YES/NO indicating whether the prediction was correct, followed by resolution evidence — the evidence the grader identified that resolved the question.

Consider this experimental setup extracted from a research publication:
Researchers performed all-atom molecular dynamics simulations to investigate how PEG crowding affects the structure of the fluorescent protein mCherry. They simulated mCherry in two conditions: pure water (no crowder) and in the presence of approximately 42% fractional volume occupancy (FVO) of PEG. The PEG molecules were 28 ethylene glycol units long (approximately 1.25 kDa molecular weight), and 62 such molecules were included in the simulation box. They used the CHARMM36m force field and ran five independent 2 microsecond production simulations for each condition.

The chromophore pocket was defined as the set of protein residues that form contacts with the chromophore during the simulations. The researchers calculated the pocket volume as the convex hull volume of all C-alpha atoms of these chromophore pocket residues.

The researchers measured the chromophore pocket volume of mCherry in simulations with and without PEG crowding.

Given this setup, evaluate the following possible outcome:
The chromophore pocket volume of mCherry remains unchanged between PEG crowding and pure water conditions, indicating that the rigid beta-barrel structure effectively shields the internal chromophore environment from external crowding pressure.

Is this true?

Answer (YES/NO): NO